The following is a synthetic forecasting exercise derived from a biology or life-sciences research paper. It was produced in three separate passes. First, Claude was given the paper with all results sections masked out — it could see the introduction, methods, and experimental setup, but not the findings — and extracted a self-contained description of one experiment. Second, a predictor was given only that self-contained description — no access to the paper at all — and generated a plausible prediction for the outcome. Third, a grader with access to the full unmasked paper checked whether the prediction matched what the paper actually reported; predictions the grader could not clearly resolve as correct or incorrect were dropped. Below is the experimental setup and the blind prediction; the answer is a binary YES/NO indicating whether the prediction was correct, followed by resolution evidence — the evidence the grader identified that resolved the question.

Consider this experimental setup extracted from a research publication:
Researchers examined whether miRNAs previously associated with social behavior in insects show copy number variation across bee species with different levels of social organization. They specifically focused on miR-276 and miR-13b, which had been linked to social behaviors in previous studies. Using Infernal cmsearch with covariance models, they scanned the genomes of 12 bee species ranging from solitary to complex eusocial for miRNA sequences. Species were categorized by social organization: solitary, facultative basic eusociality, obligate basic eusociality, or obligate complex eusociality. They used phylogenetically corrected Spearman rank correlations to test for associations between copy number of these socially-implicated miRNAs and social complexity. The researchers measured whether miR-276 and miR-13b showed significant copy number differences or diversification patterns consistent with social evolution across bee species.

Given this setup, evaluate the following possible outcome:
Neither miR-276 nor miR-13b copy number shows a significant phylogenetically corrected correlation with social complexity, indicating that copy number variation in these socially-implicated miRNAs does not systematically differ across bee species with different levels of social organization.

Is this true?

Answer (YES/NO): YES